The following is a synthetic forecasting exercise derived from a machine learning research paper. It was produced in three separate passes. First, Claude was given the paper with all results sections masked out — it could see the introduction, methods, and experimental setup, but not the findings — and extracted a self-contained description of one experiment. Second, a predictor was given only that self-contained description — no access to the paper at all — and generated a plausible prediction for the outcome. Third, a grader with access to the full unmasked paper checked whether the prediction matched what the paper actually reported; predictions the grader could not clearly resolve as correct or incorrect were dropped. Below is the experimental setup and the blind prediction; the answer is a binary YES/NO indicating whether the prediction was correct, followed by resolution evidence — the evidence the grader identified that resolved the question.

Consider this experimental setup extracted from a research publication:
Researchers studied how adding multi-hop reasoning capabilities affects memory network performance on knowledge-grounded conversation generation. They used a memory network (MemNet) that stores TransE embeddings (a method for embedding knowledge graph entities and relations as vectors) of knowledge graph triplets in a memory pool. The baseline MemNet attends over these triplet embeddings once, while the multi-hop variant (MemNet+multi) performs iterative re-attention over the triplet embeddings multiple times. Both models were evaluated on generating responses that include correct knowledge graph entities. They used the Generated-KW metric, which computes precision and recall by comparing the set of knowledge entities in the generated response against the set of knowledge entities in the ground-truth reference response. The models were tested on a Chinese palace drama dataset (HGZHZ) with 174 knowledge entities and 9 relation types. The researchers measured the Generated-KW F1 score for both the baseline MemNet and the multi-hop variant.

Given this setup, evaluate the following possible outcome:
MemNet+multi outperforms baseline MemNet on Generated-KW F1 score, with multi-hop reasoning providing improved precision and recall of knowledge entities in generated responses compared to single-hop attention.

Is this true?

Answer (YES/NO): YES